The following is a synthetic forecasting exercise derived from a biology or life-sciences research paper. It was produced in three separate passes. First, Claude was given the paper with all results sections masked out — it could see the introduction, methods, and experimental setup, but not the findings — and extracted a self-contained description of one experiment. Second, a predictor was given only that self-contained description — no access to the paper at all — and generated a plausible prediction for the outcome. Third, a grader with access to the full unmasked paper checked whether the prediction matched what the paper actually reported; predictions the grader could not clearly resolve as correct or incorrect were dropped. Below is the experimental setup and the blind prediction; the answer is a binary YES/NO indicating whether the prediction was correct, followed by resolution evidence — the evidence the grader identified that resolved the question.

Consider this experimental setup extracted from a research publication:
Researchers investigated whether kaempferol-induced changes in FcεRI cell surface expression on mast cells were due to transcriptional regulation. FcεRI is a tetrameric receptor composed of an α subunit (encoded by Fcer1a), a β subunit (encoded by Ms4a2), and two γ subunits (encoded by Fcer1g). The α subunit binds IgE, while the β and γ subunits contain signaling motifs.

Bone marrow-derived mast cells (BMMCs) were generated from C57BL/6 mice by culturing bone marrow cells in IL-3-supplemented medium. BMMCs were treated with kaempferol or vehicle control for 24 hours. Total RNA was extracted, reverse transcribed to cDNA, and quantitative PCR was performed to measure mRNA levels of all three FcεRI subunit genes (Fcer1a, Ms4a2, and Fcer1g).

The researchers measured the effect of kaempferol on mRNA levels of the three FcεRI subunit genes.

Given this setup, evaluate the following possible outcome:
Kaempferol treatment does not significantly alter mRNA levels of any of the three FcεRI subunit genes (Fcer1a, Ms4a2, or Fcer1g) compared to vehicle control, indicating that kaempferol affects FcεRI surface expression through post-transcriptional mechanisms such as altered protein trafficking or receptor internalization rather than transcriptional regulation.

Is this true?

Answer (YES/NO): YES